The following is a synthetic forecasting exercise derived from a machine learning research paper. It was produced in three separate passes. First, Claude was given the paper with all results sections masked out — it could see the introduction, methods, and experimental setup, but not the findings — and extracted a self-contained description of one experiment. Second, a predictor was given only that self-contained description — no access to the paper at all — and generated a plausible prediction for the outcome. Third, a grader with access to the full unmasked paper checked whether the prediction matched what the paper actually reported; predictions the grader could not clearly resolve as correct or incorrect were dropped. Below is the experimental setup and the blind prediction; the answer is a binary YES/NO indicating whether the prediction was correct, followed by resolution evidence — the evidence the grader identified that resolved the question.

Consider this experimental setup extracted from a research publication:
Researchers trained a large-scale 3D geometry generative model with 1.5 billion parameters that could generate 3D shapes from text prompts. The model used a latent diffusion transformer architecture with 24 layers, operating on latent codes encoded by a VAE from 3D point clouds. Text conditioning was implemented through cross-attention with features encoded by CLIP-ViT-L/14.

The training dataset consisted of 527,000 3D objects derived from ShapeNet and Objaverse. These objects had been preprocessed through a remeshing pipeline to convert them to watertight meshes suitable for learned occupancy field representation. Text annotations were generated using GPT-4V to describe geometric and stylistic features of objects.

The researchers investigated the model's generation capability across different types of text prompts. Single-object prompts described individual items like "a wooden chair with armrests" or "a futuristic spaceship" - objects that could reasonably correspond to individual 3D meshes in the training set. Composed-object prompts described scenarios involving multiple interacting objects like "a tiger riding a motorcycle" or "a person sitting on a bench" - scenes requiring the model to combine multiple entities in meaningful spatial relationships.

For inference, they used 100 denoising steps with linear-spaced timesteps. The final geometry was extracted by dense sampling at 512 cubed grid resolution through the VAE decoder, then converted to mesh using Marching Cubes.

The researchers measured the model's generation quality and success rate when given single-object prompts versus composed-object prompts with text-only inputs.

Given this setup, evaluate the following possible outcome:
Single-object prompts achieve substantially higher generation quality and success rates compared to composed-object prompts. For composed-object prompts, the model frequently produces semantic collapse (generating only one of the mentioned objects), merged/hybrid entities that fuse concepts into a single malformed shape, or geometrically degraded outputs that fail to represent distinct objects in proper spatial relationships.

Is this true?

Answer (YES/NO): YES